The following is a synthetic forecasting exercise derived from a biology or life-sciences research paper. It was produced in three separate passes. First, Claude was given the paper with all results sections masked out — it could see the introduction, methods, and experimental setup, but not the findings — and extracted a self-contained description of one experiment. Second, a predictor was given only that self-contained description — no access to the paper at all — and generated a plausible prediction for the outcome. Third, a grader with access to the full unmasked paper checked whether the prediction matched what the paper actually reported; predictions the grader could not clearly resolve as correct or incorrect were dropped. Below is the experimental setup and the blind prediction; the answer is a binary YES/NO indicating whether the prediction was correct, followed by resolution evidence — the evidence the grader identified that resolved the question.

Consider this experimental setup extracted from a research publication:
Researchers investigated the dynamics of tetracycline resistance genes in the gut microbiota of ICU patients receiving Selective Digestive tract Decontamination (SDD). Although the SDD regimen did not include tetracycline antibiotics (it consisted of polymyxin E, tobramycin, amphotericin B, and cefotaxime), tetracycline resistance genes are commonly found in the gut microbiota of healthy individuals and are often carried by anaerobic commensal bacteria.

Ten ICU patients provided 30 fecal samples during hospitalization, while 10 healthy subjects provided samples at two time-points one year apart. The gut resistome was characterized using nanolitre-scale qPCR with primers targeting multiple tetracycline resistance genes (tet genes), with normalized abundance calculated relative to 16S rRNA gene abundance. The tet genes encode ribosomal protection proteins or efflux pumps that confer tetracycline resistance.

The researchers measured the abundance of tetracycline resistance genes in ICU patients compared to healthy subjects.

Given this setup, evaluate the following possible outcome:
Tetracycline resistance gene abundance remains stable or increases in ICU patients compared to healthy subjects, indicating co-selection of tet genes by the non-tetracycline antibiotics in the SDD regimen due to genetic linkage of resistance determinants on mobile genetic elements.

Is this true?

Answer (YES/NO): NO